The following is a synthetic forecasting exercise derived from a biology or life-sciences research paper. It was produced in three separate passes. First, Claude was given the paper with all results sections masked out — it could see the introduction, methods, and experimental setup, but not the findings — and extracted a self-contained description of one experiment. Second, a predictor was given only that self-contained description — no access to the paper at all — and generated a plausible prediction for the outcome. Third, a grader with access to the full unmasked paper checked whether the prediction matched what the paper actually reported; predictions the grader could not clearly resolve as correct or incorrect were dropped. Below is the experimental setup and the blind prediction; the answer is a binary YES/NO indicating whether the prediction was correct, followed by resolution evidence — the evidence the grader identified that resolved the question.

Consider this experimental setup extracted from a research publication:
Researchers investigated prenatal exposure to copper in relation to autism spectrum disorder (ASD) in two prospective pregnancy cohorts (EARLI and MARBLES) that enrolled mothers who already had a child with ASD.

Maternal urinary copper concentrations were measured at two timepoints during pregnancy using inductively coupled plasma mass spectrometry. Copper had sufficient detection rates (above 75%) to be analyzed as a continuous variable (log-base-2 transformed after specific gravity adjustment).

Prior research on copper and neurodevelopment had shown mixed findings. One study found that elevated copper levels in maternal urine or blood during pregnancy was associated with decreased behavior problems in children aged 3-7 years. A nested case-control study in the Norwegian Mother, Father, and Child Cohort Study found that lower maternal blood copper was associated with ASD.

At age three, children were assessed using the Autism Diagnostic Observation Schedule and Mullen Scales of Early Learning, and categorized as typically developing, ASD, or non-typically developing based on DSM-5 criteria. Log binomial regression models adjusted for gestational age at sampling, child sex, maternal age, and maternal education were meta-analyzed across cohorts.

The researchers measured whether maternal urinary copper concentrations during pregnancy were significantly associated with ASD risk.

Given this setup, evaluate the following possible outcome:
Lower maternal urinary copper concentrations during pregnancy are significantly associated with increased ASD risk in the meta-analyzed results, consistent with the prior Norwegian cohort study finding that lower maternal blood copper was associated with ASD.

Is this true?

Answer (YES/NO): NO